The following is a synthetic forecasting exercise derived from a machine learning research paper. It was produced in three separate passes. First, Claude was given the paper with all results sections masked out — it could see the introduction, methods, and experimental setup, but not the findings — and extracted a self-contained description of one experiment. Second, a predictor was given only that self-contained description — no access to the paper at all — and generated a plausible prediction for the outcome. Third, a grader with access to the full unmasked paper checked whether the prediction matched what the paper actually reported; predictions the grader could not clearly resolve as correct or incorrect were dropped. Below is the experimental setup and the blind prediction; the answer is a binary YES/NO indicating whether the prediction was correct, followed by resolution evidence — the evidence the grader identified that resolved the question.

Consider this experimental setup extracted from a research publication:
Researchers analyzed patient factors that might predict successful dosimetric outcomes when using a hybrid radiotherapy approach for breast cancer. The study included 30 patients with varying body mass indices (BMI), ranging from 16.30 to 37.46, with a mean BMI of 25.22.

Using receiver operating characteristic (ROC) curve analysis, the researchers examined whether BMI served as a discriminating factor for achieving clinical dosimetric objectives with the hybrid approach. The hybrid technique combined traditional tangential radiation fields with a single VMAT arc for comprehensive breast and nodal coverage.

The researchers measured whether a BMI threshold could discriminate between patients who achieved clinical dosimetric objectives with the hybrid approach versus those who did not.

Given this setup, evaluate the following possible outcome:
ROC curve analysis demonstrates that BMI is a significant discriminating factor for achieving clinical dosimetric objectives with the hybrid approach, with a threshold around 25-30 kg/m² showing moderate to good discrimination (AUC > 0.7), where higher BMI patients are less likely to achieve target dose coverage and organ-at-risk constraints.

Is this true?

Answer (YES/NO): NO